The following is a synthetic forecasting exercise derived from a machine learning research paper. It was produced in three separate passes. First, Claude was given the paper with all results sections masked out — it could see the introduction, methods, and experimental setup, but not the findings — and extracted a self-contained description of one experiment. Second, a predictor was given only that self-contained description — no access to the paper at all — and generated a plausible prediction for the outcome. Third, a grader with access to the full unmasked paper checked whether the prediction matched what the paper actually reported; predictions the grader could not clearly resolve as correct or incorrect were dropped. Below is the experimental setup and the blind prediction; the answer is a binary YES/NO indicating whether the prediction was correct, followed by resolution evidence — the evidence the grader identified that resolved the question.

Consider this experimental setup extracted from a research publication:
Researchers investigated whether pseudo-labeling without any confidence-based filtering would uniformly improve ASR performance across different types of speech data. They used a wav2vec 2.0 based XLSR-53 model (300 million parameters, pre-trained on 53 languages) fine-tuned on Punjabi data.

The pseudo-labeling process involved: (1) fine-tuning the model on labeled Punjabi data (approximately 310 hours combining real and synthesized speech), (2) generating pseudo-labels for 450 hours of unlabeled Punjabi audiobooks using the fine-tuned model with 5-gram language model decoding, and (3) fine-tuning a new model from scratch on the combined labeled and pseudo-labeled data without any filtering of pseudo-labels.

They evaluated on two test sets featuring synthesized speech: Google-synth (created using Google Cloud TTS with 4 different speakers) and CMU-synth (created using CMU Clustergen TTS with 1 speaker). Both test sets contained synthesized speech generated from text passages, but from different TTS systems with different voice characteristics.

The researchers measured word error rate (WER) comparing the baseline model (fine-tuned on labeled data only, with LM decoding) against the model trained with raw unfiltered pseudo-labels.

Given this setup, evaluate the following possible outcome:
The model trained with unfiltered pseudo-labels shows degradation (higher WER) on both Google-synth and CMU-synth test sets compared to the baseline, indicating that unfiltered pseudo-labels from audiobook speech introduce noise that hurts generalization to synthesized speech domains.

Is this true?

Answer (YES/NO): NO